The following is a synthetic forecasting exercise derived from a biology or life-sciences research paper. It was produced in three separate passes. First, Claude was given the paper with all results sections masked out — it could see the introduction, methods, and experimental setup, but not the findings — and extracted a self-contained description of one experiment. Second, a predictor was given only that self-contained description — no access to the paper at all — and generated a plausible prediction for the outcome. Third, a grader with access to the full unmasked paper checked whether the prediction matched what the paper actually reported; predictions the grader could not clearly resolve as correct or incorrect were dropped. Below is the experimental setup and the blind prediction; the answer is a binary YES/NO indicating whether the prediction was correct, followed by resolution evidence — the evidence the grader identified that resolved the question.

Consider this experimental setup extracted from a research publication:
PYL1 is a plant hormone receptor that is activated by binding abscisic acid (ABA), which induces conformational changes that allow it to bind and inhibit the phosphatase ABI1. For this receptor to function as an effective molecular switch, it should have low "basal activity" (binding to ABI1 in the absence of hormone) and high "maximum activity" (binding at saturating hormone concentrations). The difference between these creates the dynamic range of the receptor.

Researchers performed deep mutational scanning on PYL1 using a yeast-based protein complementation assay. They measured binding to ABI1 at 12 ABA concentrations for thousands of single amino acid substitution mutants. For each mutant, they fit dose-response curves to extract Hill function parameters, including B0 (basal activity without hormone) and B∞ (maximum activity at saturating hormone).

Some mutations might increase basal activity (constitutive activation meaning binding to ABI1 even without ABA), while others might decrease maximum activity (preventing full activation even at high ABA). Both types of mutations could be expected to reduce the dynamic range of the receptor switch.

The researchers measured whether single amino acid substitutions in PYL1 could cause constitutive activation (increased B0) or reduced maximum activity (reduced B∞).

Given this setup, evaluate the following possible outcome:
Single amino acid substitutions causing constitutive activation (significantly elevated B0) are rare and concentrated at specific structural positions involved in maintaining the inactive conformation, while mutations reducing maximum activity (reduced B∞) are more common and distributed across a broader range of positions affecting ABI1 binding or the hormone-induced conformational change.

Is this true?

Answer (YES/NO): YES